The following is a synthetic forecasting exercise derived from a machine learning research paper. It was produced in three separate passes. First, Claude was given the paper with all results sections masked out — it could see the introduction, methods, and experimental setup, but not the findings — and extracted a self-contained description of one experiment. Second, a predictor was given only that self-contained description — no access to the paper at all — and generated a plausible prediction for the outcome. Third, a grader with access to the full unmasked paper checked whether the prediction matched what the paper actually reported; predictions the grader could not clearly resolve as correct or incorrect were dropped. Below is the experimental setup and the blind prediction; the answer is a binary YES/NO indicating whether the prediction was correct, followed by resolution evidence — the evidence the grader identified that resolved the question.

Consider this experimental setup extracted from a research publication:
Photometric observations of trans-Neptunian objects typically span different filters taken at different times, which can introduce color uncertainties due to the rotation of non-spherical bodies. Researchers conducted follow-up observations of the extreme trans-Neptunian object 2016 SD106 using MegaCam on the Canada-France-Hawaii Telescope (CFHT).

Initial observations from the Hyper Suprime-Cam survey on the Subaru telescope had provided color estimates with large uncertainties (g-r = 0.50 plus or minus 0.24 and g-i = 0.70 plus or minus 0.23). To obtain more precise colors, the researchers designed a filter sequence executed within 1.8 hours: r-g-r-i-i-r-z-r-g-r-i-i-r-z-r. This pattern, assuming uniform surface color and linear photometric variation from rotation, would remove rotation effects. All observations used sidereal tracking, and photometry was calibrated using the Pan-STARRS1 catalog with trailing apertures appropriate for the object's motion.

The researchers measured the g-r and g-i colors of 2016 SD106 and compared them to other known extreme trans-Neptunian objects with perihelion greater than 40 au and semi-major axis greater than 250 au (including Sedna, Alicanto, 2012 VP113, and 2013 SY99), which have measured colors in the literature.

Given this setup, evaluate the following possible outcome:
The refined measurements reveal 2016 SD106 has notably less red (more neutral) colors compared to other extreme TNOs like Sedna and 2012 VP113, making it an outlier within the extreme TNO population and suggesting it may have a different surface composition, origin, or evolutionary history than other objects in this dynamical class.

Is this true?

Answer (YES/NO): YES